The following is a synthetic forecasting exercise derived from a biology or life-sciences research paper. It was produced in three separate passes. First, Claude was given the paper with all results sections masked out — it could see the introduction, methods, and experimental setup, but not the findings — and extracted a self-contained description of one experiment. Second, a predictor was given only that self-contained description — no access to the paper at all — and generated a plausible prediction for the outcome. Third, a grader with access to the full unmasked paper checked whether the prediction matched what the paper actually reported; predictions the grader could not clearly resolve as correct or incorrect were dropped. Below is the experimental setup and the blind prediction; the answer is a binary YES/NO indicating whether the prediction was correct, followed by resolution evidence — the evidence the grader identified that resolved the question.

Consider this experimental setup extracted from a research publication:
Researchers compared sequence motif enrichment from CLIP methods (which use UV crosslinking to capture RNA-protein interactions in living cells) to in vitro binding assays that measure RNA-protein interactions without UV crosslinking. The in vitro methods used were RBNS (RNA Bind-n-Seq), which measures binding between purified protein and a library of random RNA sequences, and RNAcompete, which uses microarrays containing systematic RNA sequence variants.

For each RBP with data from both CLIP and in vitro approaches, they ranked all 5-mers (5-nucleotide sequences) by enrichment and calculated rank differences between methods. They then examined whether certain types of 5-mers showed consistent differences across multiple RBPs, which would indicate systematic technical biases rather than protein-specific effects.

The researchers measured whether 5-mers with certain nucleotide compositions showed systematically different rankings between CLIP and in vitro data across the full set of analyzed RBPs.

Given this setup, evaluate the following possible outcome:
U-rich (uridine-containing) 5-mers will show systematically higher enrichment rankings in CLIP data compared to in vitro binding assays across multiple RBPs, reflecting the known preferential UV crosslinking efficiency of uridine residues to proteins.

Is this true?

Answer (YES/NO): NO